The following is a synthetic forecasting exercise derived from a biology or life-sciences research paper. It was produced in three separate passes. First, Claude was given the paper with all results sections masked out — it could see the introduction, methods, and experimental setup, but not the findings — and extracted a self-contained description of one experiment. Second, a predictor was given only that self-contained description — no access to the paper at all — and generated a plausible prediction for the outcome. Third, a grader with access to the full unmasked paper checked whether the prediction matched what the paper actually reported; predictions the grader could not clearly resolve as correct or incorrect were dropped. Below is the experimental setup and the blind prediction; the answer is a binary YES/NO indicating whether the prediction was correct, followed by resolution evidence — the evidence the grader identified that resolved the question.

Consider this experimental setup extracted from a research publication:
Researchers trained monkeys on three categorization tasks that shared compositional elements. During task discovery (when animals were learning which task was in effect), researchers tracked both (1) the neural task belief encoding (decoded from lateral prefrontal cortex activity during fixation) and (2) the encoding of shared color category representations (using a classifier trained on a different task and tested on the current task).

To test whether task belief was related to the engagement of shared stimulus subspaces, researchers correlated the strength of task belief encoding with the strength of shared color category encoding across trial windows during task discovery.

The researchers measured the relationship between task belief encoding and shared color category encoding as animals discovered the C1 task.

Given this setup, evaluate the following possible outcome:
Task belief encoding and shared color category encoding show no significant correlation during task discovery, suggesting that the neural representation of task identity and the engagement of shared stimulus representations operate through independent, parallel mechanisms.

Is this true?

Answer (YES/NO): NO